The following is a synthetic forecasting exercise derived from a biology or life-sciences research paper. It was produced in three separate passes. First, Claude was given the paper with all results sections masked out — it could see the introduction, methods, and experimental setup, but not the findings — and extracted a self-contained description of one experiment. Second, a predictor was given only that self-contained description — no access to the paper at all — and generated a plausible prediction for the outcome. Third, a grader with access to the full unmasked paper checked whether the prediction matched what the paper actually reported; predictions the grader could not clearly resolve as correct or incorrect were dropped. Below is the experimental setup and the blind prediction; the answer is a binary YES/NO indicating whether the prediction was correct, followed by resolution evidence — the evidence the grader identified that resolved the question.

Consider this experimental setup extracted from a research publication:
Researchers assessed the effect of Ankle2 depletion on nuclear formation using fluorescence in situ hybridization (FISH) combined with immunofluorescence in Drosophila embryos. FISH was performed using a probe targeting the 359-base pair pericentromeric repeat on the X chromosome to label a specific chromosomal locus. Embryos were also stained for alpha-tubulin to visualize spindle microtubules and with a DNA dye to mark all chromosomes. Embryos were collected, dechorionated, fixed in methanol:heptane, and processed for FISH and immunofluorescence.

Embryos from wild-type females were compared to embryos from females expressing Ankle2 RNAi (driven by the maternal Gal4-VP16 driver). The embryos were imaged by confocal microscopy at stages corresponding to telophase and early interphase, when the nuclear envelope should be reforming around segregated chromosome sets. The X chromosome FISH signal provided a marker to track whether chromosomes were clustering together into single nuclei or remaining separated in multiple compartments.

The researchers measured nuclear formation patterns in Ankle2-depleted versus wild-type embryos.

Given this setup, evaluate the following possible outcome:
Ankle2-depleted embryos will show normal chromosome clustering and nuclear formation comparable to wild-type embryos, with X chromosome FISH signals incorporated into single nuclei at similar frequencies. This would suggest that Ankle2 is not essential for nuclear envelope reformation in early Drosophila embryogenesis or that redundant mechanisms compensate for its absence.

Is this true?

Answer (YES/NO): NO